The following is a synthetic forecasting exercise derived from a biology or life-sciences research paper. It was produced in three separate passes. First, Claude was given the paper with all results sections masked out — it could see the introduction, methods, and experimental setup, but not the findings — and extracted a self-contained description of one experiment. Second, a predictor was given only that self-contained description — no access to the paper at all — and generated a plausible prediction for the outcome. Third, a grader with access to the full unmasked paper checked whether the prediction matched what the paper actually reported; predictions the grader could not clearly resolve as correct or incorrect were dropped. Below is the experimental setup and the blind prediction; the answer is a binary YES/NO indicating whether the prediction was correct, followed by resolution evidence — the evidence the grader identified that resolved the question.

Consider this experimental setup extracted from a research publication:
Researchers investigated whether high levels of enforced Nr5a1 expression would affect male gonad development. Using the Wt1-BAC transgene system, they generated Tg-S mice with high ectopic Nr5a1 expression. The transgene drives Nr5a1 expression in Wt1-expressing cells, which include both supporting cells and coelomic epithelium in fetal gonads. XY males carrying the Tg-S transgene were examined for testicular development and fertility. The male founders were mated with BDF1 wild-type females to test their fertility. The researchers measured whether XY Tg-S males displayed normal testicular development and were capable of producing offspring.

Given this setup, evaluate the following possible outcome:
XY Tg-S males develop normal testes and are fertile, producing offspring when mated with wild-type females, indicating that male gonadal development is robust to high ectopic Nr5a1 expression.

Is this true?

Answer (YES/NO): YES